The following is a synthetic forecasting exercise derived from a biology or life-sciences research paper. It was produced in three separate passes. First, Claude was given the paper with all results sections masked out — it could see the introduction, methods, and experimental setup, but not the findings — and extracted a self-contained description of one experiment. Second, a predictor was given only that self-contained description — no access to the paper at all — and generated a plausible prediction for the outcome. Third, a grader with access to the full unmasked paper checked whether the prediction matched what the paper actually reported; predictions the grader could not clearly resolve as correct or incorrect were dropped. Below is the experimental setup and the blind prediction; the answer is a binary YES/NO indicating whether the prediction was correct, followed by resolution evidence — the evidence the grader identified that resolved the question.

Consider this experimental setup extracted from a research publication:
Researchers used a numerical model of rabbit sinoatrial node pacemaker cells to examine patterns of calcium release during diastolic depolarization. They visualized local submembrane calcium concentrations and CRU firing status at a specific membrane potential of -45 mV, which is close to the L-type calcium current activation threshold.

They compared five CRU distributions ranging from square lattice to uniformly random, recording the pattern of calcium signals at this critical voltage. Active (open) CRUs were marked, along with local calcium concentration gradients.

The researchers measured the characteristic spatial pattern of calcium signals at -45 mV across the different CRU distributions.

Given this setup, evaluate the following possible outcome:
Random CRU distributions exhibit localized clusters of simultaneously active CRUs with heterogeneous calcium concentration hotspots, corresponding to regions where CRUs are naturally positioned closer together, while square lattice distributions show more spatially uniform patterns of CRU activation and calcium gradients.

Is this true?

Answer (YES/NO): YES